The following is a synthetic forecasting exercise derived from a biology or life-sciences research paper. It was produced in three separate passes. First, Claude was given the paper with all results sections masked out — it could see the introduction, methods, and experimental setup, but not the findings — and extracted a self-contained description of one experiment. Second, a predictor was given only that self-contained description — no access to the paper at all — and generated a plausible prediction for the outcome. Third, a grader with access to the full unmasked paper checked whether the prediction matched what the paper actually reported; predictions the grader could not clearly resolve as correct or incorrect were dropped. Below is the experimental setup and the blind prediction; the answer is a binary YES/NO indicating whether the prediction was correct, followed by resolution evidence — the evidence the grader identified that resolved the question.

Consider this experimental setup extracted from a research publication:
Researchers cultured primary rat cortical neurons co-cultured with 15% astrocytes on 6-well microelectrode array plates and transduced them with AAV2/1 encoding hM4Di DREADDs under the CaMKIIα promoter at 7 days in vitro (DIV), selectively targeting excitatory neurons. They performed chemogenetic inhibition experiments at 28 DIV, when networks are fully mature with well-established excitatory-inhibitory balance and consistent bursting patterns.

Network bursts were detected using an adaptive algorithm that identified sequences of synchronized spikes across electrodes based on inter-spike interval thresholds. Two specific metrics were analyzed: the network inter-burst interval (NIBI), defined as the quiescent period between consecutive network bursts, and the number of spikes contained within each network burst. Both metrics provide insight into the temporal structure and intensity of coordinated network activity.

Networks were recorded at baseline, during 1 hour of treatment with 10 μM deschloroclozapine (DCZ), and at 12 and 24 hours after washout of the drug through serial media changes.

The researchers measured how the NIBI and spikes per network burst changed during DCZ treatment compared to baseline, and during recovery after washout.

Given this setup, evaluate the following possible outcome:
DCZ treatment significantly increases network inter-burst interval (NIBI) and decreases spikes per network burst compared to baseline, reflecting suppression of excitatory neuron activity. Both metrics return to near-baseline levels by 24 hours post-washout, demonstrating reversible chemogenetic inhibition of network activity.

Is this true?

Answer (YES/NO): NO